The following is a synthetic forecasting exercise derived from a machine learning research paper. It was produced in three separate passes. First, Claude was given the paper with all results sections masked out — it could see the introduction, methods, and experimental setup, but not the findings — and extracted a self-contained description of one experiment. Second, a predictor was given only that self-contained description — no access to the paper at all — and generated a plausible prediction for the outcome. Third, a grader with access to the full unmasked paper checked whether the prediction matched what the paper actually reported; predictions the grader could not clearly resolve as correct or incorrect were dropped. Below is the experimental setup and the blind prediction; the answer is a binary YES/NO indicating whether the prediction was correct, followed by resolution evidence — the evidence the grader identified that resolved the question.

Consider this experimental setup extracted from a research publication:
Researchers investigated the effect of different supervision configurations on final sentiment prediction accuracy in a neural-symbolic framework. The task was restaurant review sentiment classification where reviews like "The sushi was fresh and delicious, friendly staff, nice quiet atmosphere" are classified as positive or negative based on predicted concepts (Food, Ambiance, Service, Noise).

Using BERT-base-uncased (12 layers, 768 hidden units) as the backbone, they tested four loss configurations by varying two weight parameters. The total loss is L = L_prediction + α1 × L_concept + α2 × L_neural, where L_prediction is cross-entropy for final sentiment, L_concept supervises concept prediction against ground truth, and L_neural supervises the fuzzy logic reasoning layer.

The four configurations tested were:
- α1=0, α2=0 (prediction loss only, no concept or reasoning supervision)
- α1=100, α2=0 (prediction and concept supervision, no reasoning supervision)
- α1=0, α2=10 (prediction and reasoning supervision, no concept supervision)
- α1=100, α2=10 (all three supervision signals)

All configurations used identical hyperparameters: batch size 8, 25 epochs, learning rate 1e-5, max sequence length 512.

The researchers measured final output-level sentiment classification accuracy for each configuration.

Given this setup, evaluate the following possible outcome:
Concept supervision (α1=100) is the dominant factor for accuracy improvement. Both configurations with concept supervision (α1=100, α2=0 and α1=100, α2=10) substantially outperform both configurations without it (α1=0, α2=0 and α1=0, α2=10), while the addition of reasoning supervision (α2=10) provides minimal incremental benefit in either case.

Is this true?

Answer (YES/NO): NO